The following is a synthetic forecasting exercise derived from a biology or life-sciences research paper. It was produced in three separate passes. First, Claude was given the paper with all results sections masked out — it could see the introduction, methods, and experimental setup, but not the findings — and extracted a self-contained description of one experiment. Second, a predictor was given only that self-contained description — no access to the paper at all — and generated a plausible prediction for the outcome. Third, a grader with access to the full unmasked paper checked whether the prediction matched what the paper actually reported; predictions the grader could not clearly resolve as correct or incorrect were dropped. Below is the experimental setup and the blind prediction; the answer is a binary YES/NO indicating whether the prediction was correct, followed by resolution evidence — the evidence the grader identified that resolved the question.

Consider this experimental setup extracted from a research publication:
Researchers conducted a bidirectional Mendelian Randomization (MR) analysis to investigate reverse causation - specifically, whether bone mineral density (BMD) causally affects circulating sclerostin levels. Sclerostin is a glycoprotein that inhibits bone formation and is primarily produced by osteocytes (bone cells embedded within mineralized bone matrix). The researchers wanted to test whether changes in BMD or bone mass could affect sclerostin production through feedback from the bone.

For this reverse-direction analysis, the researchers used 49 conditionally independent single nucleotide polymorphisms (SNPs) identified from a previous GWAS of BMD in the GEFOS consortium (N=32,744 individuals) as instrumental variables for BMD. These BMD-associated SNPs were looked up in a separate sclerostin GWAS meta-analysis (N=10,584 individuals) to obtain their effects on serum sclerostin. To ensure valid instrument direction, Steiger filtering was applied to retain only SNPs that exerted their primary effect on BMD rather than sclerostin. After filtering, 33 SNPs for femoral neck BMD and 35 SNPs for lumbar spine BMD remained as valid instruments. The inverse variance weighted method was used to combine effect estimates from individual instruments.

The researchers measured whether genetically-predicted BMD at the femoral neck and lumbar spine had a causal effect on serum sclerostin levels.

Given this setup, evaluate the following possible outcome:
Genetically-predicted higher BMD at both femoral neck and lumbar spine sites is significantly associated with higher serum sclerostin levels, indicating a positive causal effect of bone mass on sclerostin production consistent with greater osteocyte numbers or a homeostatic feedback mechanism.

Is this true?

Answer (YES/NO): YES